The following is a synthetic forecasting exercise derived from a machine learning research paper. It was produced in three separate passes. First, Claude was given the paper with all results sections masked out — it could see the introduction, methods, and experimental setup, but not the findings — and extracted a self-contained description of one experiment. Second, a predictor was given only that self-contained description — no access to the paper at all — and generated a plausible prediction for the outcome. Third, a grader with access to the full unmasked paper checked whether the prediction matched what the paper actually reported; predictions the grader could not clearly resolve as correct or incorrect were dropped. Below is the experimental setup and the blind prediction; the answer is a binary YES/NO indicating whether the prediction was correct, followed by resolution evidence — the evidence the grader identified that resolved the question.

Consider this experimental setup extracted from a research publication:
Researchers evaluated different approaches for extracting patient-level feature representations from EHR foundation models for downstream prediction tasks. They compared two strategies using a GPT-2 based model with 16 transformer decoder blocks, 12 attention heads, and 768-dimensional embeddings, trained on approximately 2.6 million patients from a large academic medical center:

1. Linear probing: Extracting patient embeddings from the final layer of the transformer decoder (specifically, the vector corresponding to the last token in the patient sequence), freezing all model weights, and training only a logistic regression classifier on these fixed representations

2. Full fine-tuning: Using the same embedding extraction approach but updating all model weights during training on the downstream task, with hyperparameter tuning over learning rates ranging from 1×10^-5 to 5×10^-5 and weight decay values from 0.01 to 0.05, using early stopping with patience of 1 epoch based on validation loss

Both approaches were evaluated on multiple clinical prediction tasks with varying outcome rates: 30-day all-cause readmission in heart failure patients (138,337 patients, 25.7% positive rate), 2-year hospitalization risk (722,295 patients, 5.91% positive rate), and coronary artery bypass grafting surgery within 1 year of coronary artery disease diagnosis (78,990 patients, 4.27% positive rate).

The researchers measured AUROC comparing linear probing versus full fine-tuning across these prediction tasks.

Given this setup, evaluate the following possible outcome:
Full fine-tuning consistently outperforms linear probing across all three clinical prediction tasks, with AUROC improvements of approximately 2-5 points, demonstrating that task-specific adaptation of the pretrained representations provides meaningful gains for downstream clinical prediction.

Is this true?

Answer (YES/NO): NO